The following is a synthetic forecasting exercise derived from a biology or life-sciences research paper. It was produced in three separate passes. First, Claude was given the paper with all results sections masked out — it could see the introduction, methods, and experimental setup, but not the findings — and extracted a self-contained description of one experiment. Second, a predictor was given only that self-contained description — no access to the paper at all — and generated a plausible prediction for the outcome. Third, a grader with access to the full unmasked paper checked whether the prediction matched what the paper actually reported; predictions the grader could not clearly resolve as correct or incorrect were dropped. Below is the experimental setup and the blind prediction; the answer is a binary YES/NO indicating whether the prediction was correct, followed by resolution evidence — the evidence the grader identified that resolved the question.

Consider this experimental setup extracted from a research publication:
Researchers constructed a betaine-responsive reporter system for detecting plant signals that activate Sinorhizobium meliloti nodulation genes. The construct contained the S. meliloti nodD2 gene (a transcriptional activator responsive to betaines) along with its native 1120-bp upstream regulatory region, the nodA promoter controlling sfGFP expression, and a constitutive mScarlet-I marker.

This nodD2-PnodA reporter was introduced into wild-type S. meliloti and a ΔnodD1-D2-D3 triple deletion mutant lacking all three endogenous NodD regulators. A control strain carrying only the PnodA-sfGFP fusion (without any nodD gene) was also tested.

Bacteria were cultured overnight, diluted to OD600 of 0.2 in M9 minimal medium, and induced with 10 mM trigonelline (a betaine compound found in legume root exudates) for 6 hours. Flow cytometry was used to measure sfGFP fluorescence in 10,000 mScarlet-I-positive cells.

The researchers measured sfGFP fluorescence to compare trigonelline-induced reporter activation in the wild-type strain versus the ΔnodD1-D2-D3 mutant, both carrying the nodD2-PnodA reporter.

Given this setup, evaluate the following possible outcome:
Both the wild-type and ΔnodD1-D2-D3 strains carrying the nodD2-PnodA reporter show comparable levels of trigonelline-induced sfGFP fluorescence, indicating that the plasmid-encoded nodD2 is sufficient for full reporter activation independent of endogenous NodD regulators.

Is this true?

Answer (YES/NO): NO